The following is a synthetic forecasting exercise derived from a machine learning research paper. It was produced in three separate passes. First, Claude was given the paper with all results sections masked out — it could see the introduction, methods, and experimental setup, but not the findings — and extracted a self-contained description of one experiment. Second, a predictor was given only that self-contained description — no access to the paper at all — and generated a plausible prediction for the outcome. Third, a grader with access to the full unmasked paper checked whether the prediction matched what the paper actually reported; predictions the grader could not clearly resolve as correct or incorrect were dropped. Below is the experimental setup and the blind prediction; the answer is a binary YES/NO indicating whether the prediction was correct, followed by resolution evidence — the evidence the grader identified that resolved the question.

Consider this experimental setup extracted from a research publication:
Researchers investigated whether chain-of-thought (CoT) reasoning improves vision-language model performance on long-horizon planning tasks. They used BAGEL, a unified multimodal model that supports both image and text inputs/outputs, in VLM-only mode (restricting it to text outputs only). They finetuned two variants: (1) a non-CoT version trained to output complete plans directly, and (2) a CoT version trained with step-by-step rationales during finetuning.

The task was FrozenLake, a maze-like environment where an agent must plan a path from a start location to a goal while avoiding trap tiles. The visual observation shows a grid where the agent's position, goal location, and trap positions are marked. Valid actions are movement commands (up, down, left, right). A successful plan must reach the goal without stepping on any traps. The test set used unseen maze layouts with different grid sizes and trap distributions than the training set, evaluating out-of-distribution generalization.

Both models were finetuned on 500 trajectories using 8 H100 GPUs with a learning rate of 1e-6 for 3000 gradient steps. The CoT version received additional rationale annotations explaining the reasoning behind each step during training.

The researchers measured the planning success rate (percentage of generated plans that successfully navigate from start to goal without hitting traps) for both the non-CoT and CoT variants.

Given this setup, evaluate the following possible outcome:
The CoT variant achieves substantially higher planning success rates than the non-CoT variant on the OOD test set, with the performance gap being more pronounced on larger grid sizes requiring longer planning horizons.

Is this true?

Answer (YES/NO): NO